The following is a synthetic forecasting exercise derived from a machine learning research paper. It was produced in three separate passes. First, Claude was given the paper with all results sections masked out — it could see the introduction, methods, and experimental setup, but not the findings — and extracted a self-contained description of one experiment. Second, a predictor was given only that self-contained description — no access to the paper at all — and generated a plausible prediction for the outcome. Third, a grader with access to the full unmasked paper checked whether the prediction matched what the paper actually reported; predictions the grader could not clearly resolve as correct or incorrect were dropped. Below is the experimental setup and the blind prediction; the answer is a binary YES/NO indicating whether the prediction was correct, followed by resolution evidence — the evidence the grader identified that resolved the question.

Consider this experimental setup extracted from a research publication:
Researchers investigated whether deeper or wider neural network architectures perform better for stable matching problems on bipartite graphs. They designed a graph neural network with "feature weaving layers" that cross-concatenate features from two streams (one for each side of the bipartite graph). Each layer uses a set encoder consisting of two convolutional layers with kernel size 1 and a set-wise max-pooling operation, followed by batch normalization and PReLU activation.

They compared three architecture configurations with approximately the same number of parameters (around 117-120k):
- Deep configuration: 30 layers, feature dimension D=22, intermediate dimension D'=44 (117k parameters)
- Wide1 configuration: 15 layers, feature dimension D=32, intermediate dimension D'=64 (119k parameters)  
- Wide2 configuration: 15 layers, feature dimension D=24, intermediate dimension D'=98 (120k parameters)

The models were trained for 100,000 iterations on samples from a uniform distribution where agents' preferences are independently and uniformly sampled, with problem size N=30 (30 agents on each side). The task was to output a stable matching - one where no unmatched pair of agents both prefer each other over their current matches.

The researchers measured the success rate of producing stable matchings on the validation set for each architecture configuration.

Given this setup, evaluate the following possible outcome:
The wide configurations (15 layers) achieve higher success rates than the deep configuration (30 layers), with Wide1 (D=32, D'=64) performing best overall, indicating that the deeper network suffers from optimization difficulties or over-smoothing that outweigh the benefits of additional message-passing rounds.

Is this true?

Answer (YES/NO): NO